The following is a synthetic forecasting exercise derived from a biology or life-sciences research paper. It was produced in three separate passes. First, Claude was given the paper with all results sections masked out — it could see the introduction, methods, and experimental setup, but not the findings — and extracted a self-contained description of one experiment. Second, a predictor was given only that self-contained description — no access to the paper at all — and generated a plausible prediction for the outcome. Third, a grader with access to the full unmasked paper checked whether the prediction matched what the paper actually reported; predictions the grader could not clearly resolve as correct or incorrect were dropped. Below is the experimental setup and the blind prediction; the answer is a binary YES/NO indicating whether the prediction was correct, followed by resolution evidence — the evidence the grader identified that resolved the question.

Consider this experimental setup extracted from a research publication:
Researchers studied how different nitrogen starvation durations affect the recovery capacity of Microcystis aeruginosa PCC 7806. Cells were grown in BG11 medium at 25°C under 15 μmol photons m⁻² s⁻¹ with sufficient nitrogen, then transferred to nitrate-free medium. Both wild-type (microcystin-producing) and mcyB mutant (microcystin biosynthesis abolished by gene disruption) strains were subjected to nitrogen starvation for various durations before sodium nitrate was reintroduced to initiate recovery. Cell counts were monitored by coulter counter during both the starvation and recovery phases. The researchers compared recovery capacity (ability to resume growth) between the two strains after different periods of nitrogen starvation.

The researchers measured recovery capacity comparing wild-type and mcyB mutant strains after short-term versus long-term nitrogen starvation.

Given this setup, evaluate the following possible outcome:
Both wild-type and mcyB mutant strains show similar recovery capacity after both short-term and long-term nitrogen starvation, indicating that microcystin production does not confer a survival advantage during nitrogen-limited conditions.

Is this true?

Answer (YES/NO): NO